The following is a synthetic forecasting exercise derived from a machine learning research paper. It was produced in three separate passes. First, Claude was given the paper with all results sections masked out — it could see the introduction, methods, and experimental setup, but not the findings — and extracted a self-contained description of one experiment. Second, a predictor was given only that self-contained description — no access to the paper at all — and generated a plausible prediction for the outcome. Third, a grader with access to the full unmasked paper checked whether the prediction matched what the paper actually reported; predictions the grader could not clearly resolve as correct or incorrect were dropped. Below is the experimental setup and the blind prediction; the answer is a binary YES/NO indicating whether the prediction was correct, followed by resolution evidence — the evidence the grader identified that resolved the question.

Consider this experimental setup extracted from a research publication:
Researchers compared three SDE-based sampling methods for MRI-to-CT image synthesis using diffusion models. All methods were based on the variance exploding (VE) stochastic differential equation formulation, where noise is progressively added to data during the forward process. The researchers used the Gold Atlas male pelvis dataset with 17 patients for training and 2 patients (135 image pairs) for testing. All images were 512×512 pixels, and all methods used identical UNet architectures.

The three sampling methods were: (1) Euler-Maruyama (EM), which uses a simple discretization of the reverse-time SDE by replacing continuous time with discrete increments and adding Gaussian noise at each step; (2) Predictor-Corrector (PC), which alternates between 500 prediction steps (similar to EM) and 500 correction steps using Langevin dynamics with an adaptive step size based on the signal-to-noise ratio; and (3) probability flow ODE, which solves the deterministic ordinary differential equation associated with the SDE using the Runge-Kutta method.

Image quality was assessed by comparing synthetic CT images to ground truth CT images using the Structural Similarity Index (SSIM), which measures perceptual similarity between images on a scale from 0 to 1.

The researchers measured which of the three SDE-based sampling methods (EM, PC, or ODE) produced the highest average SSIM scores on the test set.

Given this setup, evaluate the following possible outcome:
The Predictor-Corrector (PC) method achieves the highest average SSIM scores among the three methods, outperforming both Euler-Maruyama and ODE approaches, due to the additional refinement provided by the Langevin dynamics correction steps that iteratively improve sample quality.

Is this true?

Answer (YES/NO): YES